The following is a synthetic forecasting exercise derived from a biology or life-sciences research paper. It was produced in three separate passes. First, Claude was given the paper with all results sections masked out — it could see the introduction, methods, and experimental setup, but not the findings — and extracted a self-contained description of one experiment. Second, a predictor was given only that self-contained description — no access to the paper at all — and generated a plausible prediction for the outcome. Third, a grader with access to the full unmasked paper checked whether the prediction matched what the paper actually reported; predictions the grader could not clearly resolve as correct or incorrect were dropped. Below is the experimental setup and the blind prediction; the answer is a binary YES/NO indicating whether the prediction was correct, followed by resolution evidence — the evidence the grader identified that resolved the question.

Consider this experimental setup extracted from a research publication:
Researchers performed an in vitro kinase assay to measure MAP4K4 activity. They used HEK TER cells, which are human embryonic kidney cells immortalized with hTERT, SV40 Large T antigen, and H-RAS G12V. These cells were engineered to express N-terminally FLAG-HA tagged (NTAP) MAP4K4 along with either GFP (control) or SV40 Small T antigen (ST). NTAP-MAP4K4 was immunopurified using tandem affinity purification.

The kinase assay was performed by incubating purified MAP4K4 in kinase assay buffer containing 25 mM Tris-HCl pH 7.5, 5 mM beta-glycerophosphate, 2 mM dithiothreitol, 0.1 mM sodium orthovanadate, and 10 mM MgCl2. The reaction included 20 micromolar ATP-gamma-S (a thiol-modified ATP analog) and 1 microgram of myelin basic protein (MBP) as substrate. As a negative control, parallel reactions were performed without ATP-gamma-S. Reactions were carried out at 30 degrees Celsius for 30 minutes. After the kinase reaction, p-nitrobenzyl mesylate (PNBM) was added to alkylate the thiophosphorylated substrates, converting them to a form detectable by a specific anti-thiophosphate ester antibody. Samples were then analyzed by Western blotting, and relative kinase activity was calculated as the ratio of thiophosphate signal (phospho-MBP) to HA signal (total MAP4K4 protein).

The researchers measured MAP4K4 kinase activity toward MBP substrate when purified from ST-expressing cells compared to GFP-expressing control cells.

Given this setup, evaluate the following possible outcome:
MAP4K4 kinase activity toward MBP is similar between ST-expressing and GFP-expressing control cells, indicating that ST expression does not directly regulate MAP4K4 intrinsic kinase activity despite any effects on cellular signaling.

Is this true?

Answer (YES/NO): NO